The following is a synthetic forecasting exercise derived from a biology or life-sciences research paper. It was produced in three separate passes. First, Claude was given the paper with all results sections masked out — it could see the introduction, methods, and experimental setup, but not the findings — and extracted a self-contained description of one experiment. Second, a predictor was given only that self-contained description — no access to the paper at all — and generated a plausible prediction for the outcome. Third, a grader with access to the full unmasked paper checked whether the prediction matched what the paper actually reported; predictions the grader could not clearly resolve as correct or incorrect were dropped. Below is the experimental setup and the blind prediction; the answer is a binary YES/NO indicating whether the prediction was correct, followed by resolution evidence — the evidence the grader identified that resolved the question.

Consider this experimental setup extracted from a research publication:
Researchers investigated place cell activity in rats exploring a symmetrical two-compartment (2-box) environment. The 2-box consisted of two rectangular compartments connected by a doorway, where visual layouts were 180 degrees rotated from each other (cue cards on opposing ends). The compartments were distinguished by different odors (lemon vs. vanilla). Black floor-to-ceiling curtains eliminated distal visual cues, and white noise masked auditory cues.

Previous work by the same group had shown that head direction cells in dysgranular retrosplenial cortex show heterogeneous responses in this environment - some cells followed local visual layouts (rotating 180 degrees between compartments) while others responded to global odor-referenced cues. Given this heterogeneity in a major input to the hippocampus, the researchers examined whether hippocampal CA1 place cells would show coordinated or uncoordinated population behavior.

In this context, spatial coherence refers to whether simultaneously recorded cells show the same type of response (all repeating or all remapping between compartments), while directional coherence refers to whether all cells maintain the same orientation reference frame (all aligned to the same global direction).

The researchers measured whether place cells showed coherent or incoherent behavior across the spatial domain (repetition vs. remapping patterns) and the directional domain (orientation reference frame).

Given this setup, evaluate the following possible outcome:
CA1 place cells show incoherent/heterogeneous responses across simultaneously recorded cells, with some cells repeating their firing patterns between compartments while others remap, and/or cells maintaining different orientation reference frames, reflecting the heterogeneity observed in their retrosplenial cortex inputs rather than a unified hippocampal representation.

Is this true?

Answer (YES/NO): NO